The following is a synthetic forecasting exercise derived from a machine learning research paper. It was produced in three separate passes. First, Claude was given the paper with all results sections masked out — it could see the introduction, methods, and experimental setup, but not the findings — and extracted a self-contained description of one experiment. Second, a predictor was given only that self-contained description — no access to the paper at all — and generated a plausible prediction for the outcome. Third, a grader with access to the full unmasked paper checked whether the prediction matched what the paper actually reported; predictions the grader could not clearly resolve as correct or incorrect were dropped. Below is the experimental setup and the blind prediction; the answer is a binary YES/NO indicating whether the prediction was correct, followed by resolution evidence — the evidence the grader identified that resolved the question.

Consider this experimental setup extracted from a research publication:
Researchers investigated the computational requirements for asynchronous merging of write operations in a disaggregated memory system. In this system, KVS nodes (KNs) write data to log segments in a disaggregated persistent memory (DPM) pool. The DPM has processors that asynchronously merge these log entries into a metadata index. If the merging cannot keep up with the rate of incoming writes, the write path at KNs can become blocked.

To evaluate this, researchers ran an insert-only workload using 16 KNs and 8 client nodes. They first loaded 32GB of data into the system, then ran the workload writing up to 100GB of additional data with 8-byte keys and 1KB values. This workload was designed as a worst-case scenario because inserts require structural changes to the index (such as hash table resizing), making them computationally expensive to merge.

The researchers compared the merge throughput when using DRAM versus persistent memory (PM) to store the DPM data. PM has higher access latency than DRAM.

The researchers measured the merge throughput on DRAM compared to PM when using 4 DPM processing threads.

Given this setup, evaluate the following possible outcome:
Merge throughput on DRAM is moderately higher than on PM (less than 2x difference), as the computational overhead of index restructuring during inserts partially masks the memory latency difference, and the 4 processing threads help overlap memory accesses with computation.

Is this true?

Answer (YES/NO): YES